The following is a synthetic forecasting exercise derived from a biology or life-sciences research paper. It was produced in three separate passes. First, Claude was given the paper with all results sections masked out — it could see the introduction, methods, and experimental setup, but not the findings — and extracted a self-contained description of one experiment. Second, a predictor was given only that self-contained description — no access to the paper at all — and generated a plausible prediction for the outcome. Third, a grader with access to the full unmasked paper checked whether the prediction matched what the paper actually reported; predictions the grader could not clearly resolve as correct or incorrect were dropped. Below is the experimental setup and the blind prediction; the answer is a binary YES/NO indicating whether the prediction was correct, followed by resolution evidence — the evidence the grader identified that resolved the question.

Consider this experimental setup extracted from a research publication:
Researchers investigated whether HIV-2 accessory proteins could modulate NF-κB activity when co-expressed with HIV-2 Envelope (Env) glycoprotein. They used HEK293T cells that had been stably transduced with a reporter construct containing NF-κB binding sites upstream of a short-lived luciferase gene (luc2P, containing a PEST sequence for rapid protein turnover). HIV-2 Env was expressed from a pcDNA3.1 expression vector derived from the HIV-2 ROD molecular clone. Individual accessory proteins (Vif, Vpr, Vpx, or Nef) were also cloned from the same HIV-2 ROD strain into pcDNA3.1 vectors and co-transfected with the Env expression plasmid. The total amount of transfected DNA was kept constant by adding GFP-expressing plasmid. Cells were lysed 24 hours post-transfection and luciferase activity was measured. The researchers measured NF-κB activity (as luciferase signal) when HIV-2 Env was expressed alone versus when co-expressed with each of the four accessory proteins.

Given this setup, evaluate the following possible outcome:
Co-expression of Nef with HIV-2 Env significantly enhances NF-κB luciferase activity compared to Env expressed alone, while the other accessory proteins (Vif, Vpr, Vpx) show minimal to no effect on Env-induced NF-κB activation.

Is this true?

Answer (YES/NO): NO